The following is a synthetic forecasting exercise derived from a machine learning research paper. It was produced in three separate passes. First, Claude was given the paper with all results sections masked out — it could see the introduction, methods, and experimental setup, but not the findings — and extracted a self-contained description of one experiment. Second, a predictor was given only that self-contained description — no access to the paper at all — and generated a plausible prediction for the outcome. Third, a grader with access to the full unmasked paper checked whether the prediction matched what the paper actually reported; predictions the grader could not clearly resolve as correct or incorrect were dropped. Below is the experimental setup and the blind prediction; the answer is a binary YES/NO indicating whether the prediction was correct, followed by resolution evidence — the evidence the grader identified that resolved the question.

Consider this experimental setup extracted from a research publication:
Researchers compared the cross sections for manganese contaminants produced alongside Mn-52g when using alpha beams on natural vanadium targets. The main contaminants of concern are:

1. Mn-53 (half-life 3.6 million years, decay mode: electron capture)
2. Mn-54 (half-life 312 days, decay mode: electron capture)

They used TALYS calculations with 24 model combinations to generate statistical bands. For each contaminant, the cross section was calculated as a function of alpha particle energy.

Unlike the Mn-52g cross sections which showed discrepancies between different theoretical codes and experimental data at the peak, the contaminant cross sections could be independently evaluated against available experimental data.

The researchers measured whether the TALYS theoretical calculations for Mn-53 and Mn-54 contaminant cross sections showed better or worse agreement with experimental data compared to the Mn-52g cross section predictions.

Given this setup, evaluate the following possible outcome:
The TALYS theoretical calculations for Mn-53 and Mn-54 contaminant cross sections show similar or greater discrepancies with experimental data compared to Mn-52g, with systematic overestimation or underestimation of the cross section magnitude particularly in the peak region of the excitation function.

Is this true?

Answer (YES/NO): NO